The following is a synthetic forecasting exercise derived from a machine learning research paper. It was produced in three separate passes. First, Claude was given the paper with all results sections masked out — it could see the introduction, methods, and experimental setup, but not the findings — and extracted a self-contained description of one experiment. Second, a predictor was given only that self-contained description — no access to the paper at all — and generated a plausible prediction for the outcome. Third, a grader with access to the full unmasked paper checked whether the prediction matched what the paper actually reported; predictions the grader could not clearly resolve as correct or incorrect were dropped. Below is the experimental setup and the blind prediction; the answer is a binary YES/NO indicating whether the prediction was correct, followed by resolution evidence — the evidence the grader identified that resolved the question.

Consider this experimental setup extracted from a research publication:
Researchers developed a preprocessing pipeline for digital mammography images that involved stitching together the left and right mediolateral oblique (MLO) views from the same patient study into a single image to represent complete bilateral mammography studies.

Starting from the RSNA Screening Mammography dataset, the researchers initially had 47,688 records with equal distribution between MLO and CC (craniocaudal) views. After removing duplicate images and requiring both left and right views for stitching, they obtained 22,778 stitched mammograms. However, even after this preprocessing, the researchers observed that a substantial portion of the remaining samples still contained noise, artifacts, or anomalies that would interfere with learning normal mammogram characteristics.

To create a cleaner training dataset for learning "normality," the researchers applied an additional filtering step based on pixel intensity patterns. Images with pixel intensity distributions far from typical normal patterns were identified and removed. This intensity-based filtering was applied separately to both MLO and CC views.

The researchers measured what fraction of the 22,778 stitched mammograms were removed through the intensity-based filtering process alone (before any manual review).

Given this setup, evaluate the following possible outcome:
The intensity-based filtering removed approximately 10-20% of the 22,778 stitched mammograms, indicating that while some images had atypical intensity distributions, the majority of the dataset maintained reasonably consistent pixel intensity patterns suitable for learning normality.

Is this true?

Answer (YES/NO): NO